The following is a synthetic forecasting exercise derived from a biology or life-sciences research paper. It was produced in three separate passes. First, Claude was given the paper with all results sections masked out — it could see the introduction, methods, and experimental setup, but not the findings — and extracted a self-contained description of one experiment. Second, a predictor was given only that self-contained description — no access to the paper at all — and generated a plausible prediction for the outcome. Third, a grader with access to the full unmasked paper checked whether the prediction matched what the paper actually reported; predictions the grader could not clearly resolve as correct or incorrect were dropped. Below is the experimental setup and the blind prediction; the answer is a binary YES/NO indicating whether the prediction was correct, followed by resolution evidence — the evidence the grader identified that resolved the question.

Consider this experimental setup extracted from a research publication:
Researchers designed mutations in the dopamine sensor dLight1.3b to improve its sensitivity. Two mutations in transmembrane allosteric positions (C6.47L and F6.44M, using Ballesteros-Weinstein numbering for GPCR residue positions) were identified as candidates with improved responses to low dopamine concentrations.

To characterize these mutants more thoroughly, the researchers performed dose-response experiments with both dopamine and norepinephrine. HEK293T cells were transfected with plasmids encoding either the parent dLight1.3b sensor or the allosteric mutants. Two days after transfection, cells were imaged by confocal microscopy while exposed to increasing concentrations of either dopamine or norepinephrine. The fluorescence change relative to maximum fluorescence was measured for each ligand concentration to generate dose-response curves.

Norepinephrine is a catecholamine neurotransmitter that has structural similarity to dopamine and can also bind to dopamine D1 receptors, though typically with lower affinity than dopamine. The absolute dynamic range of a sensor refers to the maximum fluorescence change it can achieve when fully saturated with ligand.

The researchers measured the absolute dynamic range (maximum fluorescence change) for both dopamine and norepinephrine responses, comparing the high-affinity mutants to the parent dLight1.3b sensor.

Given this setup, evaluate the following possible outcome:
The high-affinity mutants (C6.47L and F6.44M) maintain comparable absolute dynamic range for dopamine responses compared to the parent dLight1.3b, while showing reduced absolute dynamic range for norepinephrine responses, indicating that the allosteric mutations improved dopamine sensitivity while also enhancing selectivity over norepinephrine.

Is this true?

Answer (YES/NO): NO